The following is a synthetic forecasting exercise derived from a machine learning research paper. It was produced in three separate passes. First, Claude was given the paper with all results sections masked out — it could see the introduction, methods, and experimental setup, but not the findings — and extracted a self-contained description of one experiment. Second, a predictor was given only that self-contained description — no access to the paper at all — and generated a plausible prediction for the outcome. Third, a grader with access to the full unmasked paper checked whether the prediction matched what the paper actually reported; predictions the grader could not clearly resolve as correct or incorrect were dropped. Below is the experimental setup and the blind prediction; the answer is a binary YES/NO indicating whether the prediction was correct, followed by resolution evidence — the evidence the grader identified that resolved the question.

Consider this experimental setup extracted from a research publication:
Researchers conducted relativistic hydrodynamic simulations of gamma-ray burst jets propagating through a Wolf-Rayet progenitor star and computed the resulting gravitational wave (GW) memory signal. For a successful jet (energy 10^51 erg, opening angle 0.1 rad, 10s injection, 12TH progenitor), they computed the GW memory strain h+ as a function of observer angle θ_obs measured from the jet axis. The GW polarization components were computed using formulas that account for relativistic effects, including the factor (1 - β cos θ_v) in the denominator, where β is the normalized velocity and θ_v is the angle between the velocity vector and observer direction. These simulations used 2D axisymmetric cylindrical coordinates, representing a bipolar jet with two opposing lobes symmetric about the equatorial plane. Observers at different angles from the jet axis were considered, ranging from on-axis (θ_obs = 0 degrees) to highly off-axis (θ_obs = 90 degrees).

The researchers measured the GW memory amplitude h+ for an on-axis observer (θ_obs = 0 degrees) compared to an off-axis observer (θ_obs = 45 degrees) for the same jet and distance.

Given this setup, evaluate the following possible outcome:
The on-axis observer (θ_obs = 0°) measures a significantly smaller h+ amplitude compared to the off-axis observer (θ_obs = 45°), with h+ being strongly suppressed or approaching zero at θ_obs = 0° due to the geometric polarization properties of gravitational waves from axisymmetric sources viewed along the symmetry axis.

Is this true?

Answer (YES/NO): YES